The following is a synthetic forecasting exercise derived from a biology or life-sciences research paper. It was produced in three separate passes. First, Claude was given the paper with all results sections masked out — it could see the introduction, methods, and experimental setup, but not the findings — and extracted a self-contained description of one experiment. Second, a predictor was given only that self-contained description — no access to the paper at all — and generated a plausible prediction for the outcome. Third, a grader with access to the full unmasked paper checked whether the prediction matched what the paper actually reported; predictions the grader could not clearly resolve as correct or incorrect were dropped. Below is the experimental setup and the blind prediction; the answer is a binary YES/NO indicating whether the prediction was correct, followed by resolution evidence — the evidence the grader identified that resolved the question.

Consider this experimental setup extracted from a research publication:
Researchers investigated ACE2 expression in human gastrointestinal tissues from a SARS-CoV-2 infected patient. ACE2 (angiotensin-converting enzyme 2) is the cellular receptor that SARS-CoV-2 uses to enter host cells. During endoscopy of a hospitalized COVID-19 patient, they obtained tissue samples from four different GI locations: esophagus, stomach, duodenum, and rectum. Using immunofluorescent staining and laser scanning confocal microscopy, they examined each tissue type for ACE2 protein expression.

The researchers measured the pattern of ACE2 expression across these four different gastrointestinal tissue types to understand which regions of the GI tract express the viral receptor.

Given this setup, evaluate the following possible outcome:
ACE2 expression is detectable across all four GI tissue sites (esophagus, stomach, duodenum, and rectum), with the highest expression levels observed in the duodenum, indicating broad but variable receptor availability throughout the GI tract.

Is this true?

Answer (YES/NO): NO